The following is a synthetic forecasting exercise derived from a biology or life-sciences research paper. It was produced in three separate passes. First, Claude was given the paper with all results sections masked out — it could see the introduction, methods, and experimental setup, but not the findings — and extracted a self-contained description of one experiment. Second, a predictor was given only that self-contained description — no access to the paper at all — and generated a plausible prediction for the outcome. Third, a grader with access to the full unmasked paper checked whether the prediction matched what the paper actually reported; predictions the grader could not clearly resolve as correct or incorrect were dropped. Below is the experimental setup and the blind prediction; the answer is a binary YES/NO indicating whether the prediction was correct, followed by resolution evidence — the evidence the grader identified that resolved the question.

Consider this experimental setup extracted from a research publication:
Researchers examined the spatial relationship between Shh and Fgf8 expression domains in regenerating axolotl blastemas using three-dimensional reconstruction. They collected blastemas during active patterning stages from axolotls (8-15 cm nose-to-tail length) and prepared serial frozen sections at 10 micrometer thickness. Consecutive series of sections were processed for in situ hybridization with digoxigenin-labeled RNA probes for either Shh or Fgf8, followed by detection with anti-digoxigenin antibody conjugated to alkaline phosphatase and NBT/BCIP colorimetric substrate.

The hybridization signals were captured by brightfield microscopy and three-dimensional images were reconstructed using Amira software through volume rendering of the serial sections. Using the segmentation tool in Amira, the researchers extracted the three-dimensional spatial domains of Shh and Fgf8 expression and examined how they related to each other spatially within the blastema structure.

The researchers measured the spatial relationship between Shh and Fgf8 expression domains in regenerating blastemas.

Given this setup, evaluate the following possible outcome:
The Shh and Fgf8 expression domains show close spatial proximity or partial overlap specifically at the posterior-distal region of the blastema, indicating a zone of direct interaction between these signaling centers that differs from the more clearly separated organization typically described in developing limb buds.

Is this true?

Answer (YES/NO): NO